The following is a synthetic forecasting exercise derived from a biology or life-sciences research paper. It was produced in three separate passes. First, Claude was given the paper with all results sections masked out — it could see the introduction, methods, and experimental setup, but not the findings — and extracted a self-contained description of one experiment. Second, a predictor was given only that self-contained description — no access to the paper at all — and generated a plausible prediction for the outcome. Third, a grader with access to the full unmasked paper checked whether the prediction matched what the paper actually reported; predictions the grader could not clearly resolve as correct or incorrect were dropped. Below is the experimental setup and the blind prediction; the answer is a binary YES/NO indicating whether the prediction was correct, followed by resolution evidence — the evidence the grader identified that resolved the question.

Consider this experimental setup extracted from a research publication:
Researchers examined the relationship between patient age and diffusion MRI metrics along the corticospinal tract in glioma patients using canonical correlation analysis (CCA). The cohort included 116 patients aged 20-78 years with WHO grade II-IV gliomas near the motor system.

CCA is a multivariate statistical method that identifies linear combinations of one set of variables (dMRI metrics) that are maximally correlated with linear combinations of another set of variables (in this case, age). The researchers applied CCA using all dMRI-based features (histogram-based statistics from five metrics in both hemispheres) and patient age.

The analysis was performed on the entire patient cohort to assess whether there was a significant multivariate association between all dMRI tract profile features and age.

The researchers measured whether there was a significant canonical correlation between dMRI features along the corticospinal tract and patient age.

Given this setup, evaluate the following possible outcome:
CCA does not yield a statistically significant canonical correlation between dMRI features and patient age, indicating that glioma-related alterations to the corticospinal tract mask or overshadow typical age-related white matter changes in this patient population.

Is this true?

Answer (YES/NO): NO